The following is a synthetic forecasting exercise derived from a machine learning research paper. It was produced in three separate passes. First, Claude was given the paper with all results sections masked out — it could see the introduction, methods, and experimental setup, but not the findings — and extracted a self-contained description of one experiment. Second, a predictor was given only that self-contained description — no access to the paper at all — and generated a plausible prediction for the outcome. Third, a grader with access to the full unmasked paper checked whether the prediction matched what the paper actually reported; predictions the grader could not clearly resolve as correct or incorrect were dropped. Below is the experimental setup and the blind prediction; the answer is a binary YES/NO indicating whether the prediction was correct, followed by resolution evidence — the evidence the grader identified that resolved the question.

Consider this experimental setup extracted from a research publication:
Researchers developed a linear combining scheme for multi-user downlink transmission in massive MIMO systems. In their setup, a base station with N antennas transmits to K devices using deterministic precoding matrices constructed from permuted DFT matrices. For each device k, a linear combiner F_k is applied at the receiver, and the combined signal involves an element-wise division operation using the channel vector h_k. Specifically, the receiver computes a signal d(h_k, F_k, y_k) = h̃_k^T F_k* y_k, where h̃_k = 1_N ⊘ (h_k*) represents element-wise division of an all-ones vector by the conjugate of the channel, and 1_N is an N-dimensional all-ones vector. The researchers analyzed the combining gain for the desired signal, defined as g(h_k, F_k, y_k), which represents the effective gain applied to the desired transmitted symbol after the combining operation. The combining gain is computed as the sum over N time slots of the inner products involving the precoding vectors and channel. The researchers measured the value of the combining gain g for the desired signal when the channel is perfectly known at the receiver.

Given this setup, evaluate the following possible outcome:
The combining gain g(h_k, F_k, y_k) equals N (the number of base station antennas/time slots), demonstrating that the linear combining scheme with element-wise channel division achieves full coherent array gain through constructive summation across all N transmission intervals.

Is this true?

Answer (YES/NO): YES